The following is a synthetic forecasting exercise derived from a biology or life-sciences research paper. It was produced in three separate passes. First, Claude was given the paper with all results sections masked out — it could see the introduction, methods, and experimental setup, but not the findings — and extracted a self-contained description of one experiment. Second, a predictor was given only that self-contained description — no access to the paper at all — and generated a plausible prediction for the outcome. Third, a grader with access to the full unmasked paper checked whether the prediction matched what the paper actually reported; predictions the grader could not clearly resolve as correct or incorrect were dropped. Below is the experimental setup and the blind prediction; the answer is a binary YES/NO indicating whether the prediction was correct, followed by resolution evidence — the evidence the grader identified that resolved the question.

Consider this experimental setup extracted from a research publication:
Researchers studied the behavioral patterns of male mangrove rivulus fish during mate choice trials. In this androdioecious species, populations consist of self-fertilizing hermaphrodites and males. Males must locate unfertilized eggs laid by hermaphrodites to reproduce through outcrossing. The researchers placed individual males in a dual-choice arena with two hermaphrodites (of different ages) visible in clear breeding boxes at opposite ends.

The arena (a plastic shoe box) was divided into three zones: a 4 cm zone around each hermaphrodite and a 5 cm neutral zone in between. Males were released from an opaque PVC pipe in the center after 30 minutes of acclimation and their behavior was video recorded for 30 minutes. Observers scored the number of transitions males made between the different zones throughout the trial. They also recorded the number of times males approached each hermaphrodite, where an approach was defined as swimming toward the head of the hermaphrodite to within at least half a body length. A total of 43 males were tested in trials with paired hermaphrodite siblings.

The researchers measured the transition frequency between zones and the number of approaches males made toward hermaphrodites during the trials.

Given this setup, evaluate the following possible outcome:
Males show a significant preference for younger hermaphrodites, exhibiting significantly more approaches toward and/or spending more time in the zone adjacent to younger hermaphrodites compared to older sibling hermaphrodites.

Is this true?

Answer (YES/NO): NO